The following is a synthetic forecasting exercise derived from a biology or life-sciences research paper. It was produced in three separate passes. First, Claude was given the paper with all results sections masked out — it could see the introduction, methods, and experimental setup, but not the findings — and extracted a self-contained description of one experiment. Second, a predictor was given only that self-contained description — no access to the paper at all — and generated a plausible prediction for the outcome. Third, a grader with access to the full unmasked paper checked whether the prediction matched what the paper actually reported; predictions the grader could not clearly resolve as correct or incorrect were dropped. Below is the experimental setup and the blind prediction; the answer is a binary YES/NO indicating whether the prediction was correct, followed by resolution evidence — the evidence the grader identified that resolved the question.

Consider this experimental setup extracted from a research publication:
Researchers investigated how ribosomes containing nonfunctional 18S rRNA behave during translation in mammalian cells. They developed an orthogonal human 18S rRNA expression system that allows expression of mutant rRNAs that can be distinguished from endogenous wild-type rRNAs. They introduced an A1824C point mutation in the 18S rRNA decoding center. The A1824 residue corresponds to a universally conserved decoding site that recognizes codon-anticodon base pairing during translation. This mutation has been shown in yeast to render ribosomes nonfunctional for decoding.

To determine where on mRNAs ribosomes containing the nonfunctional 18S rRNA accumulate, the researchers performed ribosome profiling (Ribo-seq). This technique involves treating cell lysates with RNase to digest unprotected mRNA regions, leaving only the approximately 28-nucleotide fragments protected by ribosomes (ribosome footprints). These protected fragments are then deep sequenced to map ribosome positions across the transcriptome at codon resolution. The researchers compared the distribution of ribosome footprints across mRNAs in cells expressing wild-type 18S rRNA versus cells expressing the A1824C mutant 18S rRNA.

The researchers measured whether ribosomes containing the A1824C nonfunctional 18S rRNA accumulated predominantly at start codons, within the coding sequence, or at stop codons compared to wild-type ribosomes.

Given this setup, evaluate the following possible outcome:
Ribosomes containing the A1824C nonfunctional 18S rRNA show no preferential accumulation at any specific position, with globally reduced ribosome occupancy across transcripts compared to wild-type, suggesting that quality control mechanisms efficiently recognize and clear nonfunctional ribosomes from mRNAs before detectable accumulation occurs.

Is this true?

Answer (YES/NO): NO